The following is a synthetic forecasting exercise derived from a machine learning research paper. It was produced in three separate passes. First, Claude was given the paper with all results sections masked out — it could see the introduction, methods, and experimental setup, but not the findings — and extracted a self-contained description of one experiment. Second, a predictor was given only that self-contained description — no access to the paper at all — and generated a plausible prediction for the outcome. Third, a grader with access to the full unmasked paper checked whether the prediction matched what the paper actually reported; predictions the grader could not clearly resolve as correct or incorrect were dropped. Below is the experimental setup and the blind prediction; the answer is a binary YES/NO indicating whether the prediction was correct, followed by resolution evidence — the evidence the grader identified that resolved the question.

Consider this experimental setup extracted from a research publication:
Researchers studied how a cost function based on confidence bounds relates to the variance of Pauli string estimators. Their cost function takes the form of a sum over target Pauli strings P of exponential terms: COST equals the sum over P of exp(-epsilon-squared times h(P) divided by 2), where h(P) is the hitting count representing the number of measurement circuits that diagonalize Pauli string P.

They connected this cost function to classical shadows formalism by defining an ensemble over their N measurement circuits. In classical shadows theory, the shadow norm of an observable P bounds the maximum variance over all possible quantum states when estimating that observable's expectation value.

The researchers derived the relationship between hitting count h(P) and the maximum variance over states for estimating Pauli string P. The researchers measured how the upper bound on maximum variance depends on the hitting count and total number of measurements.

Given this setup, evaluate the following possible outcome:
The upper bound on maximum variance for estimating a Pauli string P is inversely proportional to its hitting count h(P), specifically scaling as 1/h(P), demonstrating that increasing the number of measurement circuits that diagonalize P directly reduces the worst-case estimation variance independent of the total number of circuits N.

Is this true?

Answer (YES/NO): NO